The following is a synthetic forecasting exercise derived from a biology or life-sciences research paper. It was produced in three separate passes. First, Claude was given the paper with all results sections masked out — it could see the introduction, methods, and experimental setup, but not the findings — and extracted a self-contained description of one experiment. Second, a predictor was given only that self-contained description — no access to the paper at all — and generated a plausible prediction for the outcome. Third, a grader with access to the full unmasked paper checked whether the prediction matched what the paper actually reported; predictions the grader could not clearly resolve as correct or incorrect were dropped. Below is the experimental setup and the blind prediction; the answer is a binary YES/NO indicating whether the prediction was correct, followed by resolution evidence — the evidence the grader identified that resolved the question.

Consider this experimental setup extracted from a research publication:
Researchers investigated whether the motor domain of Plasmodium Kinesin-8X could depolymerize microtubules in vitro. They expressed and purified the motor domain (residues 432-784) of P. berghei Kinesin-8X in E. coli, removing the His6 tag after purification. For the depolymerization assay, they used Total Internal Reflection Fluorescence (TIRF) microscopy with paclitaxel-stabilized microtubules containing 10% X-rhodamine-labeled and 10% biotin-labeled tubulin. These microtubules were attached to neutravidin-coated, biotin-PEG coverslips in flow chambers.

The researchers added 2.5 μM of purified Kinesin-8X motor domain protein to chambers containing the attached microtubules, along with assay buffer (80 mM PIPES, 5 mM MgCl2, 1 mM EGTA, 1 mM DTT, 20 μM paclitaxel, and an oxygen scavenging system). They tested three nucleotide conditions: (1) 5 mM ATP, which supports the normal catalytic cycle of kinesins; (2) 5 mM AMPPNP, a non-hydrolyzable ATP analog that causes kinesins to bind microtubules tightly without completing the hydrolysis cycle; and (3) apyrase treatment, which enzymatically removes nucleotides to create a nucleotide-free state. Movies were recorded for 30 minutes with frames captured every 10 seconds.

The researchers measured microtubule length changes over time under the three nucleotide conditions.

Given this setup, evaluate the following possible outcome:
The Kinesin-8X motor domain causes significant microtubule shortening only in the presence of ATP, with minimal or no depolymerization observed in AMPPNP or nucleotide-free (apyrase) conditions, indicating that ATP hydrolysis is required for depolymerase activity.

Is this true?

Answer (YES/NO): NO